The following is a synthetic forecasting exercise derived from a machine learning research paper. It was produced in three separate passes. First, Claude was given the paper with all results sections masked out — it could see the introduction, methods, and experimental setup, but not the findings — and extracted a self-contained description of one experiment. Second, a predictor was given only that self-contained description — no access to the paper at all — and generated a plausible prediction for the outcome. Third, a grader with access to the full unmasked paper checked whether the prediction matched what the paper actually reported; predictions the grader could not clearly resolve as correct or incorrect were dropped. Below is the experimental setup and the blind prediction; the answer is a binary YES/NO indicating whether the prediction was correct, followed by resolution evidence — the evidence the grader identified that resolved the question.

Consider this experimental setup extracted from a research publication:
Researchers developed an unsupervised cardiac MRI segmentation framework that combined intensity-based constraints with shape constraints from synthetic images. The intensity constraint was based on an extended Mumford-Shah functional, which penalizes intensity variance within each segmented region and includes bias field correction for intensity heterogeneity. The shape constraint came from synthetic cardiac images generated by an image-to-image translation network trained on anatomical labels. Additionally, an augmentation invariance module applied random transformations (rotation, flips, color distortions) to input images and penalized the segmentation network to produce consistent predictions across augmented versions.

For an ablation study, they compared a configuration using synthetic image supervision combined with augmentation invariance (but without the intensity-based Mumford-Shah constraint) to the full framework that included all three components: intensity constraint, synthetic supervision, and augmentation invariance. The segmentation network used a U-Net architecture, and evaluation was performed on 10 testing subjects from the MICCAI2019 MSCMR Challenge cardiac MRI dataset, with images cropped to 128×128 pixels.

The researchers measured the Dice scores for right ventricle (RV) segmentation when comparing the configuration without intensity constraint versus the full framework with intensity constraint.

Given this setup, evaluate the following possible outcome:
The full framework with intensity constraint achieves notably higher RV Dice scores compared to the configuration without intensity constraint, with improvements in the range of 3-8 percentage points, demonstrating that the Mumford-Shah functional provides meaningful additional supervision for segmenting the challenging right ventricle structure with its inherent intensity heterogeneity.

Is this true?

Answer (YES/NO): NO